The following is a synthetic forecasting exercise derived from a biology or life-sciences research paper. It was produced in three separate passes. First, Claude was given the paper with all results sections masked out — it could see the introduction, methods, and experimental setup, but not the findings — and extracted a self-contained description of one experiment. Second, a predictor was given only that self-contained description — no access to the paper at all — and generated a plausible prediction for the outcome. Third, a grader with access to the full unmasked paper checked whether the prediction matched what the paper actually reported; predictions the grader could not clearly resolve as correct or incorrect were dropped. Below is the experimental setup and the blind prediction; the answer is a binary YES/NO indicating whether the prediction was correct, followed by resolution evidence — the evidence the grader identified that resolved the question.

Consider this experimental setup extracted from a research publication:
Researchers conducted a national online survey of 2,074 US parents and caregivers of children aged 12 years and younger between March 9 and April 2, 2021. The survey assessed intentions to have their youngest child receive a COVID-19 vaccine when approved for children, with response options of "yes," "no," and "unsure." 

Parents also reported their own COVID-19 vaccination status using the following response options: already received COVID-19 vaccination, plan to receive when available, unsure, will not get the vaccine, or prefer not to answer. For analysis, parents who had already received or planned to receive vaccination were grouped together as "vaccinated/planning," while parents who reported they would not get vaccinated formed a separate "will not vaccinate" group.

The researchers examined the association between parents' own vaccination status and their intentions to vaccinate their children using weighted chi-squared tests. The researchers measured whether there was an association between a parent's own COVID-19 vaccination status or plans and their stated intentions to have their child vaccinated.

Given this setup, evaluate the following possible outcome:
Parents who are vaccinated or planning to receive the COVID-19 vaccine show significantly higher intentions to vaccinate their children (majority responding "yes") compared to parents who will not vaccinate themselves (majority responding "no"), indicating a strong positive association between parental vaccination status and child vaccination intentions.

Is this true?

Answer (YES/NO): YES